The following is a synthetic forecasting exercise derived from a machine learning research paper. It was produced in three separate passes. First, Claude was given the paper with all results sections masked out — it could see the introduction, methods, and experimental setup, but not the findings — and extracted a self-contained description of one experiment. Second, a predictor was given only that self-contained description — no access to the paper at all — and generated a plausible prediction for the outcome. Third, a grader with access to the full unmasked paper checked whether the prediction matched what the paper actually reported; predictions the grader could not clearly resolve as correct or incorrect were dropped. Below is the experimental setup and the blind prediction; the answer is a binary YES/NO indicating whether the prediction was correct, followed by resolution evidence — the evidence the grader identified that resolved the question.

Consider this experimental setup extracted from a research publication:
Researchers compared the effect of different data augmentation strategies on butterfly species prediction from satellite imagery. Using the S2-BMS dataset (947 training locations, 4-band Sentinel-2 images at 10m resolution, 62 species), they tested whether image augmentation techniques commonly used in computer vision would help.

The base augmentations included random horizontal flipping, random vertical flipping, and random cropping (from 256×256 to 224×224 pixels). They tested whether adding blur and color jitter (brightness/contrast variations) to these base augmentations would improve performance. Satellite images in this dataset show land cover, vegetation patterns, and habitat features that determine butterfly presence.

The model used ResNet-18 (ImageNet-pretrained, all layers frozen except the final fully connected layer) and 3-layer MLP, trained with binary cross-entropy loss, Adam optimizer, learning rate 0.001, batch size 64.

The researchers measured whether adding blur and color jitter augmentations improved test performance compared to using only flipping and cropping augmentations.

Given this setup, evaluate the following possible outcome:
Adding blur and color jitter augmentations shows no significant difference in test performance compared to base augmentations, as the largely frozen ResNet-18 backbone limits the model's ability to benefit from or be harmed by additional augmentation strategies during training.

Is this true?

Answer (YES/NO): YES